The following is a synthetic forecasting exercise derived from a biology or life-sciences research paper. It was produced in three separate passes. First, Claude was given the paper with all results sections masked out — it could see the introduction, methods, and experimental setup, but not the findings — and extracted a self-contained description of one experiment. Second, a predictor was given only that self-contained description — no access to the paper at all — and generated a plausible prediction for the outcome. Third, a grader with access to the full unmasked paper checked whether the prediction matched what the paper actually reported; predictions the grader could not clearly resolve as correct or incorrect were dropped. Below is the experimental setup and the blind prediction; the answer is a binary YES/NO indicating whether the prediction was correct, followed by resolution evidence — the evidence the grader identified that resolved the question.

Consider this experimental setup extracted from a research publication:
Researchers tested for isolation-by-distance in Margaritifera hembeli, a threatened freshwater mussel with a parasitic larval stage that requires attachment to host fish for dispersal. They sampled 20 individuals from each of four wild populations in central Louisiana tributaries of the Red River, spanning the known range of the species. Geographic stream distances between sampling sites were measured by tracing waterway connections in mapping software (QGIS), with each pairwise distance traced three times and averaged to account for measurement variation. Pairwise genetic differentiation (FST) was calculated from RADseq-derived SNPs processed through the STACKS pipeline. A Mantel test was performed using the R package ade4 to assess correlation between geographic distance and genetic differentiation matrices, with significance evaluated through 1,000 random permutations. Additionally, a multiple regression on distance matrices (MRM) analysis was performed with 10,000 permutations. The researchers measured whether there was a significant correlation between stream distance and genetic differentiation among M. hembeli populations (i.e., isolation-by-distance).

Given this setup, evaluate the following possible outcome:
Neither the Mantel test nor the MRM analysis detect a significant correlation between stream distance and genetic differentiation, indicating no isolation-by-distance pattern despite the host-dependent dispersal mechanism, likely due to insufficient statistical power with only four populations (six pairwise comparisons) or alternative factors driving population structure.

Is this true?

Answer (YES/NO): NO